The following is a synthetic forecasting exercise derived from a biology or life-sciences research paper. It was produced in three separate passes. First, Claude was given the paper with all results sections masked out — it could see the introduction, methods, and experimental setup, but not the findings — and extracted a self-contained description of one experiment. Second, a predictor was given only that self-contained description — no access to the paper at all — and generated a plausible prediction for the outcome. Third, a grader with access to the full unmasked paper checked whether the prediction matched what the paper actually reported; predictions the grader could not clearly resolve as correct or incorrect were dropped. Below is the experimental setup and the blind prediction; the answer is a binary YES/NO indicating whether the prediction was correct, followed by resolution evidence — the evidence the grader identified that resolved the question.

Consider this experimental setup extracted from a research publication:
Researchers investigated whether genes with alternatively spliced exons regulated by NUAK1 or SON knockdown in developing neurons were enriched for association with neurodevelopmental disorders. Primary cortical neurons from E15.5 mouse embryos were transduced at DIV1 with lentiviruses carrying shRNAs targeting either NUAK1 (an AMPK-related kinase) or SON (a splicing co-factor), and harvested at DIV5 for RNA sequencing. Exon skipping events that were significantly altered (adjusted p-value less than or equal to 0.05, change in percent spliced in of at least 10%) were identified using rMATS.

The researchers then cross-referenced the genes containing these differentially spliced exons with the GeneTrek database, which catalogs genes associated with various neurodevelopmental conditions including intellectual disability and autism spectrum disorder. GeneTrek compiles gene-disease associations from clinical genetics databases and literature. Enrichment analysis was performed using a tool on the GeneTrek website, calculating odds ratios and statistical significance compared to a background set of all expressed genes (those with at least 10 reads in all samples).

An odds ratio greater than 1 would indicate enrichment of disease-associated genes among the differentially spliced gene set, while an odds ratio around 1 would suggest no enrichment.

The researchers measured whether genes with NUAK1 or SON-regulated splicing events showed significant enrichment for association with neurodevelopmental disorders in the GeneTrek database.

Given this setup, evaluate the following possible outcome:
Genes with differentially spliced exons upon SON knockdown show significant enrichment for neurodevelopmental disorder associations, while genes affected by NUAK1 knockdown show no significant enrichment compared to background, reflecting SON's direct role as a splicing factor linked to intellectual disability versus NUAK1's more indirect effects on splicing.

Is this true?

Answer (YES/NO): NO